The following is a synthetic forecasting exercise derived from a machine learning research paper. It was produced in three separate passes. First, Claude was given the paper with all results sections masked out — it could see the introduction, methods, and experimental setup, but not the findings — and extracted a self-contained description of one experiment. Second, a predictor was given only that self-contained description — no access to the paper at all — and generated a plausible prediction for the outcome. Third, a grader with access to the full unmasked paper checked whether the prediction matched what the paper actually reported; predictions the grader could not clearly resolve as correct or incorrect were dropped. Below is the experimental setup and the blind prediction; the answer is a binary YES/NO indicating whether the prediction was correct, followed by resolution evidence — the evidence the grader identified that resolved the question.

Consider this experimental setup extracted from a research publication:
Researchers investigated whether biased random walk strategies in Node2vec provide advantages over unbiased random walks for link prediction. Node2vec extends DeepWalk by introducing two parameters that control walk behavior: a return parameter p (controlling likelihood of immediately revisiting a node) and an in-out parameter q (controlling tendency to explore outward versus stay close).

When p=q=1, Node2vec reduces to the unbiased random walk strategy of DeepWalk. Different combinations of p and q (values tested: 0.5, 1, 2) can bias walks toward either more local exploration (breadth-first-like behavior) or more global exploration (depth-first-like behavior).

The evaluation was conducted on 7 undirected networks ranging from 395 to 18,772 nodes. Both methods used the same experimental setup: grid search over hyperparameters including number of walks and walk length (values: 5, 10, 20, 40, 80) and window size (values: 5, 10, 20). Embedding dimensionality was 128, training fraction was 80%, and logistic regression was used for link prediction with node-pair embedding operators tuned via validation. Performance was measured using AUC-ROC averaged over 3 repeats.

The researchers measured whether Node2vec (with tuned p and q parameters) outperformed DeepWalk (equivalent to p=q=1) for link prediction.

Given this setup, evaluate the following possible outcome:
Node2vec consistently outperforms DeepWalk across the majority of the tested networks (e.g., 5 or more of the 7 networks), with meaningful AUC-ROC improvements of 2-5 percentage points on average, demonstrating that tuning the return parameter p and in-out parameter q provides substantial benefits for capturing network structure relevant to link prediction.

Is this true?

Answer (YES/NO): NO